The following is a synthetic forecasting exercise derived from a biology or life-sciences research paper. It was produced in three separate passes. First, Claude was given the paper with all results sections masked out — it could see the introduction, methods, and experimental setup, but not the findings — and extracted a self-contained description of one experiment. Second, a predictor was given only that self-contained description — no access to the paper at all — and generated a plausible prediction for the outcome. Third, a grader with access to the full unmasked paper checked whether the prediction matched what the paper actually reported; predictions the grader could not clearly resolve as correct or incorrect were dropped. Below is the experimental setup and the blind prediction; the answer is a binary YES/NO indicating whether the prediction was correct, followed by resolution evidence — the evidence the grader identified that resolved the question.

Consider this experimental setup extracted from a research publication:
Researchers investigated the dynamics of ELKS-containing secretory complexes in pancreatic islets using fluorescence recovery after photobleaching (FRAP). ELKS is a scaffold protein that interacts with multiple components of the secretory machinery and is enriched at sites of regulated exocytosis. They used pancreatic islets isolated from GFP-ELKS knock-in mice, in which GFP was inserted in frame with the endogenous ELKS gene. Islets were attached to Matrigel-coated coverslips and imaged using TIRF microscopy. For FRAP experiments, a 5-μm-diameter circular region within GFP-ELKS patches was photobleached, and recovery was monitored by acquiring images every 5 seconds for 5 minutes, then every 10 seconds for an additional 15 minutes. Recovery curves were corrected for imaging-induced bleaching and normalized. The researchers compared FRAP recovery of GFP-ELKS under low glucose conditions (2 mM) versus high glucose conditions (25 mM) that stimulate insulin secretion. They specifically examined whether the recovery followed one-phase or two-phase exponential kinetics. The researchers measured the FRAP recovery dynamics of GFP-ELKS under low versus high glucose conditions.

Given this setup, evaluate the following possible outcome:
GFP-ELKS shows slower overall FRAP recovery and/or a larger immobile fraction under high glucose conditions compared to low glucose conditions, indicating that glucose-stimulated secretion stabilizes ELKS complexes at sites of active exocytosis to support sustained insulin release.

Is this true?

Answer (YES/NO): NO